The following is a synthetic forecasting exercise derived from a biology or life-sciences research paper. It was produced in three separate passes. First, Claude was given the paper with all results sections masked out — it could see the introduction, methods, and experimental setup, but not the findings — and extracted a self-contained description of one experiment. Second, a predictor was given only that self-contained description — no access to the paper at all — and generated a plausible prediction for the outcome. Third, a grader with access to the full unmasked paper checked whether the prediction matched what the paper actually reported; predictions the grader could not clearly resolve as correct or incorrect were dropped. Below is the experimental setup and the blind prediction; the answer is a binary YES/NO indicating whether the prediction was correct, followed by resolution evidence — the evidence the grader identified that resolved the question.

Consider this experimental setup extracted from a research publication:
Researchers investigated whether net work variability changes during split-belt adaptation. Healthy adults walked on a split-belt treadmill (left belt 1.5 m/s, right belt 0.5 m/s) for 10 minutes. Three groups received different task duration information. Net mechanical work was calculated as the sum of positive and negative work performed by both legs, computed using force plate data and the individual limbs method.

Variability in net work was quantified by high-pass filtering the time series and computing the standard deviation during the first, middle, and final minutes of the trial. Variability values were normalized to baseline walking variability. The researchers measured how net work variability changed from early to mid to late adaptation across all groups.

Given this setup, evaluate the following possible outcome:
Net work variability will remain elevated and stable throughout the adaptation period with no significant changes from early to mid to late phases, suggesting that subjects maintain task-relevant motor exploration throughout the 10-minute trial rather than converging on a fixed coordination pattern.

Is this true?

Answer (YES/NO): NO